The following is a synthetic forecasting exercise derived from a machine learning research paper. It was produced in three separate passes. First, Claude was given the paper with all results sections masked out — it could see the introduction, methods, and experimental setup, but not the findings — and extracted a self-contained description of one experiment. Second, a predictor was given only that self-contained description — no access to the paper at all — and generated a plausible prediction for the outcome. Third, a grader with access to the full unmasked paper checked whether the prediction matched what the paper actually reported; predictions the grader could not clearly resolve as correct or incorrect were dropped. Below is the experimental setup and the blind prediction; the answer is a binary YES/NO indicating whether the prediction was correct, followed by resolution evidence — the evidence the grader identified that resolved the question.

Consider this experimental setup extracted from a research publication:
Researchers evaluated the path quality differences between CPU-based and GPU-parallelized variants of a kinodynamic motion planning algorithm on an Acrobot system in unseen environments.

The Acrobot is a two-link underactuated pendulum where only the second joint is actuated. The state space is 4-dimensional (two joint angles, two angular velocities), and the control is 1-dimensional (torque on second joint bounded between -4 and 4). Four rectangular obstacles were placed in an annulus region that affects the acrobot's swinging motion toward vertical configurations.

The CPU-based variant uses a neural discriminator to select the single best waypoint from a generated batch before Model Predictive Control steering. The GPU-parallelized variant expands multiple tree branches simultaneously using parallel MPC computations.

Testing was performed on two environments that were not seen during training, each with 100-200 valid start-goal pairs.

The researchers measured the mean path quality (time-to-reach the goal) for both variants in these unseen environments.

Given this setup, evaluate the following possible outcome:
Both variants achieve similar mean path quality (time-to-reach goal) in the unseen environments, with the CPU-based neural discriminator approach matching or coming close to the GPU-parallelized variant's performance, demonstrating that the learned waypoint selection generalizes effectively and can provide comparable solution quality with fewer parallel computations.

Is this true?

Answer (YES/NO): NO